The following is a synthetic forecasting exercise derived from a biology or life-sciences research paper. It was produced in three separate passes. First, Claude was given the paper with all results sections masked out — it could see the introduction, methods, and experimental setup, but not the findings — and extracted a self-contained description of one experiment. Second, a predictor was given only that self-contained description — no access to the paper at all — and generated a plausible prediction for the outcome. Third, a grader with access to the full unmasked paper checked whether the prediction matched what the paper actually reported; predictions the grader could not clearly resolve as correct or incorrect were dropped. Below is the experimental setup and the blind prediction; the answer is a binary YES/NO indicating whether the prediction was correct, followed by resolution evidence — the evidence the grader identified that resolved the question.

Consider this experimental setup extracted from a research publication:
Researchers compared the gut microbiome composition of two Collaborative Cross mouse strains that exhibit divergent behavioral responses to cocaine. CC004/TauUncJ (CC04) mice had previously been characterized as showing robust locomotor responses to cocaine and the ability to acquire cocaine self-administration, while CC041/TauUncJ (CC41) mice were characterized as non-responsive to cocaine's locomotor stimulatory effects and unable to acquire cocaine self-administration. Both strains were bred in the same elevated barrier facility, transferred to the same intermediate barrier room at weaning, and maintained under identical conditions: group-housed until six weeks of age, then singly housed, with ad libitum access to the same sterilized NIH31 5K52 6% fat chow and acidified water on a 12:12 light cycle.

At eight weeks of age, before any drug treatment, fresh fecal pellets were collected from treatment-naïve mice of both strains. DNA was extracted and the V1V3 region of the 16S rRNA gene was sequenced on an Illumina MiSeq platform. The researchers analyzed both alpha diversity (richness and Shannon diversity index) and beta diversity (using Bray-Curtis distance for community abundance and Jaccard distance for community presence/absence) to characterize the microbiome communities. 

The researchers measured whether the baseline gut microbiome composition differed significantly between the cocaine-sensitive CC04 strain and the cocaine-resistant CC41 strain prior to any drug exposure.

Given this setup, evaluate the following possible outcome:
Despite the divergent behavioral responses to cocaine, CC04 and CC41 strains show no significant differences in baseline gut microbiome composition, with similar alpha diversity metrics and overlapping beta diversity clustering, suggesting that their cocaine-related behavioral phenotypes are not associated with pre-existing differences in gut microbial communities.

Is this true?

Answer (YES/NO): NO